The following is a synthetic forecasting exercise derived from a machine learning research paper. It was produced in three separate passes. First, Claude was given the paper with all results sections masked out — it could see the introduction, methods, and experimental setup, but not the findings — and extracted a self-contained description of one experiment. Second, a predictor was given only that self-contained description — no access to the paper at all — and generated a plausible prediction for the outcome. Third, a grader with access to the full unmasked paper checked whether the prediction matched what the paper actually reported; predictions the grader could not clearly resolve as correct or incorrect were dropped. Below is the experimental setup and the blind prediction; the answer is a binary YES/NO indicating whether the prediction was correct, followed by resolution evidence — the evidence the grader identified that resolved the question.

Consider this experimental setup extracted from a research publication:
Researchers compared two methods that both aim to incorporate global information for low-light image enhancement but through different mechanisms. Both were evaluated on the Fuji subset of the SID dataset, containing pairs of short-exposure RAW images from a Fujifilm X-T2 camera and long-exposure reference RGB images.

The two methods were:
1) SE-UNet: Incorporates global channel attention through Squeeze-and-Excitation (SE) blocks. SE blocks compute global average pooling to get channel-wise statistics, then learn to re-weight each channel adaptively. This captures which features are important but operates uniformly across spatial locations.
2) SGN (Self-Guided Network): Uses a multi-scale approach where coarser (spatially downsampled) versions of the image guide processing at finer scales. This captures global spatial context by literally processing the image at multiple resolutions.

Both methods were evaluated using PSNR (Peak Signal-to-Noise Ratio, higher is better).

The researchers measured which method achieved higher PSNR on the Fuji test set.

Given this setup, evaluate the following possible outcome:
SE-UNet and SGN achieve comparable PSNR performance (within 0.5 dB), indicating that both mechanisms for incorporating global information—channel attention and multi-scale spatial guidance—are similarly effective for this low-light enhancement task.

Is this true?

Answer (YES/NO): YES